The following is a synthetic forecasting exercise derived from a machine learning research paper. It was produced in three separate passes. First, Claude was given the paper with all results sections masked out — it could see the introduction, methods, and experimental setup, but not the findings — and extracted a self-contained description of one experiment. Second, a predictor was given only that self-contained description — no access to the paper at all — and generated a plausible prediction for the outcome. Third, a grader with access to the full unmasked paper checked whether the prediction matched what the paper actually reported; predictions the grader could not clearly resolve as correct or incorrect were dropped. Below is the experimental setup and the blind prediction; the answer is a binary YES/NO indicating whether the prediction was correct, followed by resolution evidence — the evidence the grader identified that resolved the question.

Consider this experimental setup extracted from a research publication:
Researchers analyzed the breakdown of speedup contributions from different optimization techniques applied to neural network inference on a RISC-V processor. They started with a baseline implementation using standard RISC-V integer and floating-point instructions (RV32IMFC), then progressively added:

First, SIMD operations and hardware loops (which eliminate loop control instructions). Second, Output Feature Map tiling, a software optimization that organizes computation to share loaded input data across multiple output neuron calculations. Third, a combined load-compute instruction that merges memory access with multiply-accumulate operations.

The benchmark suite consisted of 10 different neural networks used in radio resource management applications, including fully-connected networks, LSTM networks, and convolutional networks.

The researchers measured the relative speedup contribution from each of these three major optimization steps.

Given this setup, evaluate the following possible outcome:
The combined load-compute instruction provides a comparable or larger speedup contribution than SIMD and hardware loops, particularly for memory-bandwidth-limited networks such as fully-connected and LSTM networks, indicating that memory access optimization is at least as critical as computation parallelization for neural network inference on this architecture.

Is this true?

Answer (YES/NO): NO